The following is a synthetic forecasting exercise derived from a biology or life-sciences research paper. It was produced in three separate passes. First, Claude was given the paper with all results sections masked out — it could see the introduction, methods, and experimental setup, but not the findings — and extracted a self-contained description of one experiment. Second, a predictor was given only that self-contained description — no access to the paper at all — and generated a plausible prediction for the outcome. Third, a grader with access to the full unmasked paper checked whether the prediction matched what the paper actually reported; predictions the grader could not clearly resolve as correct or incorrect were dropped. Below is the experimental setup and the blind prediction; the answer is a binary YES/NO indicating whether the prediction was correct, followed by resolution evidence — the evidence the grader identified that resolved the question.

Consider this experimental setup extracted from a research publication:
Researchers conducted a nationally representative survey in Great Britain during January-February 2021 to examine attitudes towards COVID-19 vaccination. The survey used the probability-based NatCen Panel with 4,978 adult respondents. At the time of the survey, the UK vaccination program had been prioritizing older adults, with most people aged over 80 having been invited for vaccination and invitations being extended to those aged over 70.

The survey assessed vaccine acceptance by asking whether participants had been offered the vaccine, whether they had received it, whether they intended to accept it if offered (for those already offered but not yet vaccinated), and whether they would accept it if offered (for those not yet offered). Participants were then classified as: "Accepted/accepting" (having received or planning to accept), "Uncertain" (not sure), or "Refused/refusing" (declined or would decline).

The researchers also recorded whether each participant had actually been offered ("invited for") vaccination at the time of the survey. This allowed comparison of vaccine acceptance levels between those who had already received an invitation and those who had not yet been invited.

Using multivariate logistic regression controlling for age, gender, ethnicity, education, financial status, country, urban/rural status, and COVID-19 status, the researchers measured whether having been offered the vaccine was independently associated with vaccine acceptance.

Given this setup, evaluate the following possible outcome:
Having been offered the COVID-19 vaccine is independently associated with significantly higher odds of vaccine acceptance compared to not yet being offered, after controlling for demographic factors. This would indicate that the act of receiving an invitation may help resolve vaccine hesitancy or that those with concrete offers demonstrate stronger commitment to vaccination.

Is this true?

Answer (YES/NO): YES